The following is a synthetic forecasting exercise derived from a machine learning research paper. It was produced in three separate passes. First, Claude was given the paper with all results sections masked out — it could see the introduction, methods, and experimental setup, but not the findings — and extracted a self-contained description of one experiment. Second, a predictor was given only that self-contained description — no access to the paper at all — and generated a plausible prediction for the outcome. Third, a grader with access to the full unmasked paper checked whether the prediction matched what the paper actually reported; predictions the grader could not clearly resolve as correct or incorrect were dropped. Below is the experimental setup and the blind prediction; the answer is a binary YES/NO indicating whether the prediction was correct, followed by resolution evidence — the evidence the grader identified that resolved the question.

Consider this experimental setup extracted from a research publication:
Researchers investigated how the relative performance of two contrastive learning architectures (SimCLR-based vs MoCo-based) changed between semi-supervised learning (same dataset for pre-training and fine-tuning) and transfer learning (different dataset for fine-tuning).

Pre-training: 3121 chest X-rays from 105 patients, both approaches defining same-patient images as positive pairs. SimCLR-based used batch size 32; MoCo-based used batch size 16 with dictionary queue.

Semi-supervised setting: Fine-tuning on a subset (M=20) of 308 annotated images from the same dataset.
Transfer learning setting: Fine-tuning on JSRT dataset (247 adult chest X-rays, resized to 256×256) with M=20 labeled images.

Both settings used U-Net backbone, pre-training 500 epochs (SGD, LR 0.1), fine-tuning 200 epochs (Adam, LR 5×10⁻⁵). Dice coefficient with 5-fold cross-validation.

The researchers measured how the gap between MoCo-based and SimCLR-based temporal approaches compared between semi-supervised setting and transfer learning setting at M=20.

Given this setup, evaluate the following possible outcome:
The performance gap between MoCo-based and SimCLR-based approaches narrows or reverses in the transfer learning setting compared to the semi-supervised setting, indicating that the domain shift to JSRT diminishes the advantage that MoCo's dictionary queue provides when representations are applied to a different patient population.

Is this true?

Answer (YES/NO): YES